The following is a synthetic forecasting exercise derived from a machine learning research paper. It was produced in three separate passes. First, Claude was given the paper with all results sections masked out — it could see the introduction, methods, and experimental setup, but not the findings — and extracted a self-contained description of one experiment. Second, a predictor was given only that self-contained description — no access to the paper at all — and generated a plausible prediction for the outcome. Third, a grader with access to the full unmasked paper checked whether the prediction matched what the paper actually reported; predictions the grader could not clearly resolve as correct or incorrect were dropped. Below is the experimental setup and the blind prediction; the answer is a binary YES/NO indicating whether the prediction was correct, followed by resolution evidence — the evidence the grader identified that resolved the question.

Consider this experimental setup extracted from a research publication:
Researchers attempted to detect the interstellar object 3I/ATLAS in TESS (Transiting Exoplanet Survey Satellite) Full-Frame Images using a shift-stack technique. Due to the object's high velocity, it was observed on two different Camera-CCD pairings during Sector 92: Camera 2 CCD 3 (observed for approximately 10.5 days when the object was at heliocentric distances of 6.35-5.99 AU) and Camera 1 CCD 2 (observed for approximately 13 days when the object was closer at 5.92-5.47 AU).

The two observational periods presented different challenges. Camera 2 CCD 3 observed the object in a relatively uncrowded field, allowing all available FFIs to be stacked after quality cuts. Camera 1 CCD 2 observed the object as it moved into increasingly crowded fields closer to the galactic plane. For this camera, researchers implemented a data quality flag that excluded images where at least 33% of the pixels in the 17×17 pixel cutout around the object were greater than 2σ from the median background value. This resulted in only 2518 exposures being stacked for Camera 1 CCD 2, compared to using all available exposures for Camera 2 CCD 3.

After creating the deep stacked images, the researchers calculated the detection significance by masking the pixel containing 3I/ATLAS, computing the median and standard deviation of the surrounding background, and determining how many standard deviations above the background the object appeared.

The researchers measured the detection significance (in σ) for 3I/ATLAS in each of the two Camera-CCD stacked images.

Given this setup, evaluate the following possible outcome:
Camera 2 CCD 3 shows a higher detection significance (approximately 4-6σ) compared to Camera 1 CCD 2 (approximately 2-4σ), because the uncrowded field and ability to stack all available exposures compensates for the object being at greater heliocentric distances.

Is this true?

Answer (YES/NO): NO